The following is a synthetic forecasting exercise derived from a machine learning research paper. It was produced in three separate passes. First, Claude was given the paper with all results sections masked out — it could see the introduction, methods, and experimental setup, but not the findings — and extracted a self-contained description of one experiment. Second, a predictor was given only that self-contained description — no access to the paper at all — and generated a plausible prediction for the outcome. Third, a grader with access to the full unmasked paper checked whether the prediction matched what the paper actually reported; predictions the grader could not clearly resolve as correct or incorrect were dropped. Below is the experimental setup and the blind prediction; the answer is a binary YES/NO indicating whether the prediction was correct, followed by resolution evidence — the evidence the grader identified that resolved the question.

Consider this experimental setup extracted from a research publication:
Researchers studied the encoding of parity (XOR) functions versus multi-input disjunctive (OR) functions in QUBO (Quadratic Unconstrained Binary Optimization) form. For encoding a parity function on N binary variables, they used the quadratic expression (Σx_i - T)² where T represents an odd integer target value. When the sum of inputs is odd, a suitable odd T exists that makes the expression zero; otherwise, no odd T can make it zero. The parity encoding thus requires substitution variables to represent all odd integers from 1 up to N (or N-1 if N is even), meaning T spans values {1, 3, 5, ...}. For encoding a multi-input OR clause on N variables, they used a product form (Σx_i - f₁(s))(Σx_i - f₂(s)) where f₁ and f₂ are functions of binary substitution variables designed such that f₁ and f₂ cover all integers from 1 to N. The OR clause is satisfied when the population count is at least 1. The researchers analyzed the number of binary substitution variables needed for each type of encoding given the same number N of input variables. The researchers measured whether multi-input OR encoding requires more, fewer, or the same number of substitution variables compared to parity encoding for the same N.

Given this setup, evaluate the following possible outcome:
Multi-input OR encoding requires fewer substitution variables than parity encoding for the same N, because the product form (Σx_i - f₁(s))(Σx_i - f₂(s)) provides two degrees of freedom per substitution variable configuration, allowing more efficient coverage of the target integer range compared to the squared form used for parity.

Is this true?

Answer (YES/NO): YES